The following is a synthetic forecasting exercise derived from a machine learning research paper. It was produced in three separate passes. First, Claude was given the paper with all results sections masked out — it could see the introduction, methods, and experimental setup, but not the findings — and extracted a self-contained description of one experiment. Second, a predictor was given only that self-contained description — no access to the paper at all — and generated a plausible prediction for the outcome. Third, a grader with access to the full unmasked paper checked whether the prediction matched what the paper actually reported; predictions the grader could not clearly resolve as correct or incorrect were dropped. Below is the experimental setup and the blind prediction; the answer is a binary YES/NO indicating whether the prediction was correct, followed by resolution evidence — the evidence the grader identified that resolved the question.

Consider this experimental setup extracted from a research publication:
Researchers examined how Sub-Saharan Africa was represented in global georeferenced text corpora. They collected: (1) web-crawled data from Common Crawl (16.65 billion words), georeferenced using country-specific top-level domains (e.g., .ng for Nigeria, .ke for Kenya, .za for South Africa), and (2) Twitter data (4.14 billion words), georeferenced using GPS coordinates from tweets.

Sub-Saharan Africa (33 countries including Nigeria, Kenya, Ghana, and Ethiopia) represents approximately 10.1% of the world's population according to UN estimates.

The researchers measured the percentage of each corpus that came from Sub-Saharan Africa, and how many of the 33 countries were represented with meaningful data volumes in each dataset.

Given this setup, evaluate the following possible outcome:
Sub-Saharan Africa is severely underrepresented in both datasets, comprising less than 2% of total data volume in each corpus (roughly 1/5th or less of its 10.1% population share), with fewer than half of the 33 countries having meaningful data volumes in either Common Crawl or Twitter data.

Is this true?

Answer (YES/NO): NO